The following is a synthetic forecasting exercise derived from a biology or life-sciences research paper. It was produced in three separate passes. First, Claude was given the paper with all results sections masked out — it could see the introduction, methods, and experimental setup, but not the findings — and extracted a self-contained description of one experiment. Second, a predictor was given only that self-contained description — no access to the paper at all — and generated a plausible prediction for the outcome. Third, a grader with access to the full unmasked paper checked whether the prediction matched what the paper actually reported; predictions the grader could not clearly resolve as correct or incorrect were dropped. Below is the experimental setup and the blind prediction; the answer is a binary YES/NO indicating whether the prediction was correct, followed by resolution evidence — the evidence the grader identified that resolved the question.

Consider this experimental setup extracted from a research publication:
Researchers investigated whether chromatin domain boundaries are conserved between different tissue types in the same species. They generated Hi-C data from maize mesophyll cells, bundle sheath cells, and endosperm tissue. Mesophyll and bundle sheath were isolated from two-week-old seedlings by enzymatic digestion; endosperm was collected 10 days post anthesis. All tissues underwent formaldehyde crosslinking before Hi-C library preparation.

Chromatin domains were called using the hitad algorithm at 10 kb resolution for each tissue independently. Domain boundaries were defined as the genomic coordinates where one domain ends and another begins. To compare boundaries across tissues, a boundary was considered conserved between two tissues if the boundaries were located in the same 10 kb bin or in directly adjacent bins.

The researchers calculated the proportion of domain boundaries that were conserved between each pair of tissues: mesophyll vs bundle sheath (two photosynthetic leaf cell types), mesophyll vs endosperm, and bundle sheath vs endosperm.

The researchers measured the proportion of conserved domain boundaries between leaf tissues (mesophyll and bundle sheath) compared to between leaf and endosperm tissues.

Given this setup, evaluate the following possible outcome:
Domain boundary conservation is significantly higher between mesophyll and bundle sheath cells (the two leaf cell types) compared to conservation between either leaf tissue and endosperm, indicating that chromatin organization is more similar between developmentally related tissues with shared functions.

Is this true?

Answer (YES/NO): YES